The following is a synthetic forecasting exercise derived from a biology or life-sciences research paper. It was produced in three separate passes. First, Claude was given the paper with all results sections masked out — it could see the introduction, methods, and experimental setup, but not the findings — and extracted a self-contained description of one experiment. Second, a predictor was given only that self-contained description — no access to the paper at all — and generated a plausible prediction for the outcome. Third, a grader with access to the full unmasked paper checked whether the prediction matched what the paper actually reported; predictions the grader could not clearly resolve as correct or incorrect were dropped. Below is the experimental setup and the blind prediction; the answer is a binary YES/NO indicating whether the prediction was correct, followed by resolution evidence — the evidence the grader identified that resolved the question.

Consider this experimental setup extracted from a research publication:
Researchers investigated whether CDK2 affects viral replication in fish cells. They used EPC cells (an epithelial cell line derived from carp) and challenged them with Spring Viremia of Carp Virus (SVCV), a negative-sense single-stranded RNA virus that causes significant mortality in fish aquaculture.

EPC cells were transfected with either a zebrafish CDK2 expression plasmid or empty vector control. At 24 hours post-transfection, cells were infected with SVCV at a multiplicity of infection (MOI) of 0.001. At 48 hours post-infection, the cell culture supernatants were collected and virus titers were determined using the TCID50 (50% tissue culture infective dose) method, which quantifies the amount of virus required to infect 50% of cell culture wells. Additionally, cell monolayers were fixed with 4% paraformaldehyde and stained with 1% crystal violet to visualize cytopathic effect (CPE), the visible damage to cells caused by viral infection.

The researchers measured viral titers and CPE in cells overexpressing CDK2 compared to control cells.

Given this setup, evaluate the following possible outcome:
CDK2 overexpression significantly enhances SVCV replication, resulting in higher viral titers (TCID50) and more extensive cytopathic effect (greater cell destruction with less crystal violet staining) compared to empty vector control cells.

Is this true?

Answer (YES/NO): YES